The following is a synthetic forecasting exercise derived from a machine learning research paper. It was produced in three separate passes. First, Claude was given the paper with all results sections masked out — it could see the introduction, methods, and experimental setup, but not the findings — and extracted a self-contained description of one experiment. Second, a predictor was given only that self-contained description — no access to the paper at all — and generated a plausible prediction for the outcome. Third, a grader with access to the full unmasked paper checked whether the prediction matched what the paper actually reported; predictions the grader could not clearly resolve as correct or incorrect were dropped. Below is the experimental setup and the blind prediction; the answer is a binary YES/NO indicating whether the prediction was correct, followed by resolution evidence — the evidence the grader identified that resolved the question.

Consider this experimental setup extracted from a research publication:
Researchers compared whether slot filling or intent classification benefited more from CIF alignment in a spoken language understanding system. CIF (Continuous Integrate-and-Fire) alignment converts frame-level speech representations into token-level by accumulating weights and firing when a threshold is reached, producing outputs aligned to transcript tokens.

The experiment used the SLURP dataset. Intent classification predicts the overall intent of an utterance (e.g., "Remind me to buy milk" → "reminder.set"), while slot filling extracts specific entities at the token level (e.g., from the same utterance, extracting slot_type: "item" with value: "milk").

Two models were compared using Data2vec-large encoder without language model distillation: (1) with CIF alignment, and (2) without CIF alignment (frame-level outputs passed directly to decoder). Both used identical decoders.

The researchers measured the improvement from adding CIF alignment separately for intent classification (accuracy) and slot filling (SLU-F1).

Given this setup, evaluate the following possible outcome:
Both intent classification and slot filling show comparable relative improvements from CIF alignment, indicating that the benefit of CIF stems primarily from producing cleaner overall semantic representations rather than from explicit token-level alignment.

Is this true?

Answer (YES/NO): NO